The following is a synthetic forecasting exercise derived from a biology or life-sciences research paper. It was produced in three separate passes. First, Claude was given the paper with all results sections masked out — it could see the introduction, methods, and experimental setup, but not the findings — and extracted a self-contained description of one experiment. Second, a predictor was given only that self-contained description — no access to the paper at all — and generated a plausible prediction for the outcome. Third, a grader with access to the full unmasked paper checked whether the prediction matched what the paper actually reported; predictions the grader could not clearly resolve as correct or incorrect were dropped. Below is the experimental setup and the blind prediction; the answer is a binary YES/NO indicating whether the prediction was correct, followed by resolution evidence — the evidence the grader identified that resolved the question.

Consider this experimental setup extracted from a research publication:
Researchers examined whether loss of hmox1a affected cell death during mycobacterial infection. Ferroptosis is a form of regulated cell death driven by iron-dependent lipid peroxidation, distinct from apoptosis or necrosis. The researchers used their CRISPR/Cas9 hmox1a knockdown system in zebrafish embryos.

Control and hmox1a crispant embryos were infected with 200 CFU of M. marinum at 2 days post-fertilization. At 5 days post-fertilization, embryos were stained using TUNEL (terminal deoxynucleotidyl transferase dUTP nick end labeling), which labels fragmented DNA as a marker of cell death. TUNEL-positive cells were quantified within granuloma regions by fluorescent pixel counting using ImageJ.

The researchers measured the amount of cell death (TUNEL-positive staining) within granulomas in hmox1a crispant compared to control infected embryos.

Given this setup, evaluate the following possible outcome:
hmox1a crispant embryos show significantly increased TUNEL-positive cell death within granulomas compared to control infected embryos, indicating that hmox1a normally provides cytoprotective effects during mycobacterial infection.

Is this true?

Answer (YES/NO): YES